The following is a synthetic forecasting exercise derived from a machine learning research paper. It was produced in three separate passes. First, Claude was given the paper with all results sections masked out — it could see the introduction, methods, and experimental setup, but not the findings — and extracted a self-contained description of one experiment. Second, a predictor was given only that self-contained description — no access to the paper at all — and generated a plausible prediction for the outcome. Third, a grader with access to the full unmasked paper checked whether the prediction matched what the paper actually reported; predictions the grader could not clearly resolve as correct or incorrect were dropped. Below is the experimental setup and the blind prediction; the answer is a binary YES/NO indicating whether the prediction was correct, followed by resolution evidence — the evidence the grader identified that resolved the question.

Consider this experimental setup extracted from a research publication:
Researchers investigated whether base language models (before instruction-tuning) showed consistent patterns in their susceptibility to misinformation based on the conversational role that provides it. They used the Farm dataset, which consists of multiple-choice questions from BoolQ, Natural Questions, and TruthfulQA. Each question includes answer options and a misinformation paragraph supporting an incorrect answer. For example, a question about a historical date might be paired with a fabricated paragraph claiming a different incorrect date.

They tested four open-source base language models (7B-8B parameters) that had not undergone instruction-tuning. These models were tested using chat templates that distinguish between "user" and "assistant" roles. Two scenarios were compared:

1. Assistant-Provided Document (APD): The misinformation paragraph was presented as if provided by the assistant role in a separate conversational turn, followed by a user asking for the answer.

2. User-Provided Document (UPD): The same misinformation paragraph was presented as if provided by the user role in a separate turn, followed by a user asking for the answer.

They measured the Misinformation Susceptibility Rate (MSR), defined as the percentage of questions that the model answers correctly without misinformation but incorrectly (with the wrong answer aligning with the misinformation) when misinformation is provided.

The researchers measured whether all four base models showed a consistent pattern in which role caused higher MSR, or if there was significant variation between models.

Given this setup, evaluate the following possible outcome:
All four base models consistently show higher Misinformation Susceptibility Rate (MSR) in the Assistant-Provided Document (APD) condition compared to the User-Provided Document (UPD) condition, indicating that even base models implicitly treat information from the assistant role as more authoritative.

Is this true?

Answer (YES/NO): YES